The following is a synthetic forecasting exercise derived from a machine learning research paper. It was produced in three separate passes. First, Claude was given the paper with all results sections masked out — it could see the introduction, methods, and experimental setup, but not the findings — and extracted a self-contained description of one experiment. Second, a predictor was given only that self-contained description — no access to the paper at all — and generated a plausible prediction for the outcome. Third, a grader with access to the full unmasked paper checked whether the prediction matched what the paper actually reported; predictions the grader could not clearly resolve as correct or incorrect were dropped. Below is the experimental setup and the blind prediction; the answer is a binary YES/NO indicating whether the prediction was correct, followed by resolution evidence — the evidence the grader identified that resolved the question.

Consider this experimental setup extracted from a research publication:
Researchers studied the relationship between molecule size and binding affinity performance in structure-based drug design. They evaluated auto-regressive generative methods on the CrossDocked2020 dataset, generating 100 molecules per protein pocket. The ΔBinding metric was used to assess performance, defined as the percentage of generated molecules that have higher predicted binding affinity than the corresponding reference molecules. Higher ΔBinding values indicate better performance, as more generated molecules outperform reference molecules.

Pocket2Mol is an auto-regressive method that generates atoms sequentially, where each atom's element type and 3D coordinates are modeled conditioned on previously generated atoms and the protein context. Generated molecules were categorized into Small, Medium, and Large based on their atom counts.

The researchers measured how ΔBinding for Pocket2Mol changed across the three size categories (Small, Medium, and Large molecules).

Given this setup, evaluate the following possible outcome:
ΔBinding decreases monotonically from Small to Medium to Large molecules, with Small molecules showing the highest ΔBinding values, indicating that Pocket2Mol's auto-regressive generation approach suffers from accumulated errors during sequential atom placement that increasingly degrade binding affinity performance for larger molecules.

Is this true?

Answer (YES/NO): NO